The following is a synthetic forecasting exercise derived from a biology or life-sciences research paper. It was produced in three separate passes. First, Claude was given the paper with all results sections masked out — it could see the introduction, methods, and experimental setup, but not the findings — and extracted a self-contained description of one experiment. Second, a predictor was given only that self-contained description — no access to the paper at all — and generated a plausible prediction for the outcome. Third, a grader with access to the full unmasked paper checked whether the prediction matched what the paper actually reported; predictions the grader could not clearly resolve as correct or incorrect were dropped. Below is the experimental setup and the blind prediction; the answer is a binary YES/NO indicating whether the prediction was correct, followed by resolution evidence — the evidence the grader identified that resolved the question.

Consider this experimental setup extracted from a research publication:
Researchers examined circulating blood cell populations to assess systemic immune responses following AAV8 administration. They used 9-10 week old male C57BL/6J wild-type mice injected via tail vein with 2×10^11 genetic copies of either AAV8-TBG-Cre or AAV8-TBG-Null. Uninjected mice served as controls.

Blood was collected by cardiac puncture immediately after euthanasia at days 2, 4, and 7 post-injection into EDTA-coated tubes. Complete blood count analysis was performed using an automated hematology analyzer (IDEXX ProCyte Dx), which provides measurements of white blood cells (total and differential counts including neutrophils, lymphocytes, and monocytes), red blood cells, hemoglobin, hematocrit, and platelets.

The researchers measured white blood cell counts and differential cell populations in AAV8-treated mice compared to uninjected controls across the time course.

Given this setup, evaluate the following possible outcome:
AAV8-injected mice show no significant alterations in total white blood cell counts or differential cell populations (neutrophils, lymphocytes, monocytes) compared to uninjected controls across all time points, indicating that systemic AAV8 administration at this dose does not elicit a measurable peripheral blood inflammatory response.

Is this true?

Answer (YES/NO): NO